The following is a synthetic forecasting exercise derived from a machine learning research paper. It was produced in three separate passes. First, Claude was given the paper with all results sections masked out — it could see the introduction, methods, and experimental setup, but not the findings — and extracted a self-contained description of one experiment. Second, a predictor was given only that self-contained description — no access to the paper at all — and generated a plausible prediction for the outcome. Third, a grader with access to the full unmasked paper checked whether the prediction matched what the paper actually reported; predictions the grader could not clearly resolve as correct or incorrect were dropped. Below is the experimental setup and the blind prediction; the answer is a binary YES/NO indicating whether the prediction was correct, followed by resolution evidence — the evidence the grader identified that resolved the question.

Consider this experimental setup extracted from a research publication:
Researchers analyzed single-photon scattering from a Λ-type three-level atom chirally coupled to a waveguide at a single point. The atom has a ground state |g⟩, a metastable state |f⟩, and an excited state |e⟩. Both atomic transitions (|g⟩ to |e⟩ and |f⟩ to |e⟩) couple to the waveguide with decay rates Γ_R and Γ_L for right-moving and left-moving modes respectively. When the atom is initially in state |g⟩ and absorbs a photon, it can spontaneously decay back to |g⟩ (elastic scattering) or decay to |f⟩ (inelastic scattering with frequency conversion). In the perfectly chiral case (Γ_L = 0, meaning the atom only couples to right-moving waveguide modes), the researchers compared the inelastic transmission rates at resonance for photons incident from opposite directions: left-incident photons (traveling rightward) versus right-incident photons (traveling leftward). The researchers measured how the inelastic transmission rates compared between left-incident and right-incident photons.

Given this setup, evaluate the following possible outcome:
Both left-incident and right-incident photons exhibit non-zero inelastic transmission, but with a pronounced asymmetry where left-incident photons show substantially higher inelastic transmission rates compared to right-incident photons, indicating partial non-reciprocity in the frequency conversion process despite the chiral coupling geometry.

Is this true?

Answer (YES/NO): NO